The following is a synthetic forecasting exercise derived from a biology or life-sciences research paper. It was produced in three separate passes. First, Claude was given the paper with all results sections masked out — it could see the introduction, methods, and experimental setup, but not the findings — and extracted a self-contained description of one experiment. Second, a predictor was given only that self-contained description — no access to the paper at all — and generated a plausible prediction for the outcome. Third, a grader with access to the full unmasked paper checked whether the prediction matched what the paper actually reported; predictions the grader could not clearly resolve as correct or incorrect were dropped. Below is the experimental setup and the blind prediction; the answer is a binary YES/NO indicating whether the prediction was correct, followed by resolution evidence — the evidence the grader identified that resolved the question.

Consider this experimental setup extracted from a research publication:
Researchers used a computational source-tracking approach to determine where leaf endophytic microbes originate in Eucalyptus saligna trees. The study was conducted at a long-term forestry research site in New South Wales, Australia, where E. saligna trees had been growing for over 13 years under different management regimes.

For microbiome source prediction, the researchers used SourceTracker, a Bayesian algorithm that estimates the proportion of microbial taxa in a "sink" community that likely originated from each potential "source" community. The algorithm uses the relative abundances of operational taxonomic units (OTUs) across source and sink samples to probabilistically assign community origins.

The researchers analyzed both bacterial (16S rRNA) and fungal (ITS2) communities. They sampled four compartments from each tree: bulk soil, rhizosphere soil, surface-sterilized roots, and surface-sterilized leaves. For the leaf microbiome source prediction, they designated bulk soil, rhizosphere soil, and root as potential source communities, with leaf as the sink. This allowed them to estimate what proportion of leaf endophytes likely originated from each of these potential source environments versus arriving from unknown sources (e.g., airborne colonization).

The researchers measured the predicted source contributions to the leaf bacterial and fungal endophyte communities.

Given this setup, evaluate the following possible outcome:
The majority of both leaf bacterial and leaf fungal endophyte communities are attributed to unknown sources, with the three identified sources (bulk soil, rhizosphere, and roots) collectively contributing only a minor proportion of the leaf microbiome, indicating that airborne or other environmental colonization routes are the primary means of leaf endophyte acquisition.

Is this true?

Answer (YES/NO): NO